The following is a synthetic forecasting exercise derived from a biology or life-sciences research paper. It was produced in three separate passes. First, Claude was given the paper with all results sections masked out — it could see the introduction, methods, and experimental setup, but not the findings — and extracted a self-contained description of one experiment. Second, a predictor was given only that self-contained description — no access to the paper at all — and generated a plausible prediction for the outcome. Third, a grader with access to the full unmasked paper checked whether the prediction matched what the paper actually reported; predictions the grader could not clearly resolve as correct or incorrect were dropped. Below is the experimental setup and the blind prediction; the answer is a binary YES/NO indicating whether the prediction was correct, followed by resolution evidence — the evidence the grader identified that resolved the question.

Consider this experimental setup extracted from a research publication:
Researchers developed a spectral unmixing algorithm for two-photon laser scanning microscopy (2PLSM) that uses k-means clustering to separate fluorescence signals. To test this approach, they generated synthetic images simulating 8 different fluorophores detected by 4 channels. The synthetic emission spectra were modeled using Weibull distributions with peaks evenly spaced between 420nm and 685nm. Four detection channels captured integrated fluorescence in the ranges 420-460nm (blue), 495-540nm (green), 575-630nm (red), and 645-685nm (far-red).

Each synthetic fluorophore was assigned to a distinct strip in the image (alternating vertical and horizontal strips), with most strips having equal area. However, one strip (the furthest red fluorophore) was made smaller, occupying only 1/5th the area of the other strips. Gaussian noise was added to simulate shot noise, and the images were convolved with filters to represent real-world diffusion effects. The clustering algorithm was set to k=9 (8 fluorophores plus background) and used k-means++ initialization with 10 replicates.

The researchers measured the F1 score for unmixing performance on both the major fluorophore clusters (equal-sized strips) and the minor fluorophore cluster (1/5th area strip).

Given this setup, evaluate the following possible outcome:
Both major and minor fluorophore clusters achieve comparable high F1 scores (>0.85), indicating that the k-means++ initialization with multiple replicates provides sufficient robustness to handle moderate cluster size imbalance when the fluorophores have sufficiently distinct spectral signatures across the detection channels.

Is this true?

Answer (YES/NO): YES